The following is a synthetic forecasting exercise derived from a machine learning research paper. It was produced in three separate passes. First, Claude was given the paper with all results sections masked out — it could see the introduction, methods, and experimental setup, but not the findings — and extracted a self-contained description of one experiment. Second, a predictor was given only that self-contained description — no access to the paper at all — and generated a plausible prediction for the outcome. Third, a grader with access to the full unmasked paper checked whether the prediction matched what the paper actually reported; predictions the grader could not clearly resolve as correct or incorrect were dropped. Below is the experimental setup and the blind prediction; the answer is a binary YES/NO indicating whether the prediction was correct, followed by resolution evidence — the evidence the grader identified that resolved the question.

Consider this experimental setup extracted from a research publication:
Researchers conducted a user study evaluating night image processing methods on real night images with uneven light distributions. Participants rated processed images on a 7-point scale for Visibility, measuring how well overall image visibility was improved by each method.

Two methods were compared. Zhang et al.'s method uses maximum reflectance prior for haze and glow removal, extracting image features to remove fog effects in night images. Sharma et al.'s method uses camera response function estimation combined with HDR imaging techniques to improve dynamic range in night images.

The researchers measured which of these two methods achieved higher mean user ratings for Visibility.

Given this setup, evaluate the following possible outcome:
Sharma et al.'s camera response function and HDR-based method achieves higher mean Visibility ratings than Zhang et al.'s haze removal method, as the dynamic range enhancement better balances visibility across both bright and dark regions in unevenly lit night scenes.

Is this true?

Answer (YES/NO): NO